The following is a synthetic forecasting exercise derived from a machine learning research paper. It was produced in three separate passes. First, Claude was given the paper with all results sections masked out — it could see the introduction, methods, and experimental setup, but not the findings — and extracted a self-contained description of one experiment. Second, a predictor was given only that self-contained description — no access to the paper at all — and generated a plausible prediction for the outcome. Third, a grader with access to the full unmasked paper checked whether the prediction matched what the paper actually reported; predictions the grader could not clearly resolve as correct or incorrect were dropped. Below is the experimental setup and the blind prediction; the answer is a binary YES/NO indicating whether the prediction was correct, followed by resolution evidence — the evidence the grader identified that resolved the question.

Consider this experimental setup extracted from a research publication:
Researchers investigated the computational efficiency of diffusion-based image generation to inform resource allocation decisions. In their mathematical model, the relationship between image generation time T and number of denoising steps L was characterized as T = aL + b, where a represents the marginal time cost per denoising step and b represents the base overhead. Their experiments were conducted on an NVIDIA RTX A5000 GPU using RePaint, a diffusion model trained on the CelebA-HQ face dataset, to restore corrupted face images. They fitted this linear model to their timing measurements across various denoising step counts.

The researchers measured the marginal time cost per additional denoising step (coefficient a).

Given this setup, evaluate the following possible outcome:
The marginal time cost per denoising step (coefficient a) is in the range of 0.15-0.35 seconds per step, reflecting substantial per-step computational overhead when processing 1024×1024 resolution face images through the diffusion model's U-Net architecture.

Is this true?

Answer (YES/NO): YES